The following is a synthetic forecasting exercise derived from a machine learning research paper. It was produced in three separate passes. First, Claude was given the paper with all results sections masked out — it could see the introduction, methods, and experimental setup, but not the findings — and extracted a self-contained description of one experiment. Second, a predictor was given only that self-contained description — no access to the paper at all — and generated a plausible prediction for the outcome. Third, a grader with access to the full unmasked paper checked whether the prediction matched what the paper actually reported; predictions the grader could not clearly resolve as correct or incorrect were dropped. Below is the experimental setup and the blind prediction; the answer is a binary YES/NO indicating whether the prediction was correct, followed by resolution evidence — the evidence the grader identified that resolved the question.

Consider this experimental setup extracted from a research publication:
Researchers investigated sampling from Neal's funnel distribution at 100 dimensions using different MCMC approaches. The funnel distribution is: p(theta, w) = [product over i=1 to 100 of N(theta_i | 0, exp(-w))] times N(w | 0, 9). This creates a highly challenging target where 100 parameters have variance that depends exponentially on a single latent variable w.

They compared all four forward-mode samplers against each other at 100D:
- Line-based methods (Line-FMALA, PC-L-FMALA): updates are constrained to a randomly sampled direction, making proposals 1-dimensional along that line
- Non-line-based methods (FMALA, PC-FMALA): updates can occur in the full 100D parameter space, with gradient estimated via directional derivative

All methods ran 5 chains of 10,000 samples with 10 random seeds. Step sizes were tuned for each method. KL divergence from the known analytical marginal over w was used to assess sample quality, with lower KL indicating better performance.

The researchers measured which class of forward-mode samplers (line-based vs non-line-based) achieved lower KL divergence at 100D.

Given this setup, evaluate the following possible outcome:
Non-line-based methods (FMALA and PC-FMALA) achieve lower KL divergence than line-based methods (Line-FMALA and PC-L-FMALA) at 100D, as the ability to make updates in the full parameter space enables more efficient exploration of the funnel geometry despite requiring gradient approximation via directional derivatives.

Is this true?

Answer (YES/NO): NO